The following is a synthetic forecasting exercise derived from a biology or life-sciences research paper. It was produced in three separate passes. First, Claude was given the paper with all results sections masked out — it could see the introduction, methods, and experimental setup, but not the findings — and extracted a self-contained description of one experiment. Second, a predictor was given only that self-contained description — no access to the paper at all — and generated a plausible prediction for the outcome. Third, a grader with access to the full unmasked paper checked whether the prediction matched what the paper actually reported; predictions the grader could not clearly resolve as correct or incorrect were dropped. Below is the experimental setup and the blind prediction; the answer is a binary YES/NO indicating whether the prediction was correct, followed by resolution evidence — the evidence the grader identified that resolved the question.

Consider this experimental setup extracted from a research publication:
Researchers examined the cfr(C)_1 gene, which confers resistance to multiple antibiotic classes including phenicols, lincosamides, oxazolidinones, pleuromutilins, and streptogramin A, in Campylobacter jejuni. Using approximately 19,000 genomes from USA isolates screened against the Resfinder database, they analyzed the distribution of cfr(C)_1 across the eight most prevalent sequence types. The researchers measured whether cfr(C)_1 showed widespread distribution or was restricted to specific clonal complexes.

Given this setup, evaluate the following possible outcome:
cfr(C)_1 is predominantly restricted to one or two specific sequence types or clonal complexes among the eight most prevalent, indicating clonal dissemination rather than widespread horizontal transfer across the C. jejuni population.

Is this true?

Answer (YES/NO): YES